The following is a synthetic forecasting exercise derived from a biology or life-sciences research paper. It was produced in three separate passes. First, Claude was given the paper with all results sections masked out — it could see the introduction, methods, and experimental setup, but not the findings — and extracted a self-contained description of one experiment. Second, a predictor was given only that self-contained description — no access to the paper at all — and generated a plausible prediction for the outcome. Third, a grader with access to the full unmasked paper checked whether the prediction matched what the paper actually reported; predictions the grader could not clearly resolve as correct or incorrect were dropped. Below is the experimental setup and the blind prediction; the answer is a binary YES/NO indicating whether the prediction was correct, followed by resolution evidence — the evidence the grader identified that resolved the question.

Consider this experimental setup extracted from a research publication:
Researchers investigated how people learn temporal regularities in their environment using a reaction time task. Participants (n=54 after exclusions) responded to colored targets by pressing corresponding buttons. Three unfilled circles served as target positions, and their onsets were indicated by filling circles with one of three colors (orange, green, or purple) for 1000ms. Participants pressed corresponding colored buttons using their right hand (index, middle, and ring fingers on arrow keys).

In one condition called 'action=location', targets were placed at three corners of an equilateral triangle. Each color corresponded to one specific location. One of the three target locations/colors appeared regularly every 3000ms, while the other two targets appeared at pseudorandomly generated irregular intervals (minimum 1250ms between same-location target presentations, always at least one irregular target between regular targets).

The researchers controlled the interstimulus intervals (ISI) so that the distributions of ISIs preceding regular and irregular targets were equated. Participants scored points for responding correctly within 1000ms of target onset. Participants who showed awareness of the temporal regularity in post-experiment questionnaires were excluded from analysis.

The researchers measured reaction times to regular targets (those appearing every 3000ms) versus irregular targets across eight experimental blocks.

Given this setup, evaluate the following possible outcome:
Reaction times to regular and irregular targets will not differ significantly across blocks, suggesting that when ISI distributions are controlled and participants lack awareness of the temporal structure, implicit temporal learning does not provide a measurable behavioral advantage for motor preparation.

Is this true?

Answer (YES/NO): NO